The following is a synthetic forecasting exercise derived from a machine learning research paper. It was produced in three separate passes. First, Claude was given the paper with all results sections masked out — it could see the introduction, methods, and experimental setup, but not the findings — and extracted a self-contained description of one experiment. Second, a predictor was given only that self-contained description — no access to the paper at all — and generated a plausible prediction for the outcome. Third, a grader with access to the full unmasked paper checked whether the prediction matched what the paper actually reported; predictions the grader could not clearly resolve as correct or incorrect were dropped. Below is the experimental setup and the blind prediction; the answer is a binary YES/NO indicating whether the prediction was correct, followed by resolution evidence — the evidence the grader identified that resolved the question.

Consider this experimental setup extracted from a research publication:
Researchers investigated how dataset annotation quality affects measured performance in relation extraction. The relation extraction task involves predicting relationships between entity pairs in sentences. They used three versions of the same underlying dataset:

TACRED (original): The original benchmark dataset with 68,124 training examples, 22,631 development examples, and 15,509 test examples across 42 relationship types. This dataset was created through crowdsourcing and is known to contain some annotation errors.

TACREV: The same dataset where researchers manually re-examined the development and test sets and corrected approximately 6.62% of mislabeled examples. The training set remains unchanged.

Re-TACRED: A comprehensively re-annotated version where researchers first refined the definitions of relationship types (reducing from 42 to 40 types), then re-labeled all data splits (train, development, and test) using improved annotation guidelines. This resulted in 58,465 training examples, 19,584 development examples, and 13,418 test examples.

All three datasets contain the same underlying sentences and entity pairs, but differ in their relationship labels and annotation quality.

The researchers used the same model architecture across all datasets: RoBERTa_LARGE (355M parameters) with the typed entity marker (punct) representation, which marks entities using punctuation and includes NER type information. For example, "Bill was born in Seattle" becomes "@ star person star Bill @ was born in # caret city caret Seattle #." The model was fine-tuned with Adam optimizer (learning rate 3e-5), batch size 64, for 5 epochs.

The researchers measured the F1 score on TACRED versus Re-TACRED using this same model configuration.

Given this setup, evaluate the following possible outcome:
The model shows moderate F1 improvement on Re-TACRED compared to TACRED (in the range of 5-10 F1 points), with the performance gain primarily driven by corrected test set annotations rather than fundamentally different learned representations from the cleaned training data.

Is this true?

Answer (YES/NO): NO